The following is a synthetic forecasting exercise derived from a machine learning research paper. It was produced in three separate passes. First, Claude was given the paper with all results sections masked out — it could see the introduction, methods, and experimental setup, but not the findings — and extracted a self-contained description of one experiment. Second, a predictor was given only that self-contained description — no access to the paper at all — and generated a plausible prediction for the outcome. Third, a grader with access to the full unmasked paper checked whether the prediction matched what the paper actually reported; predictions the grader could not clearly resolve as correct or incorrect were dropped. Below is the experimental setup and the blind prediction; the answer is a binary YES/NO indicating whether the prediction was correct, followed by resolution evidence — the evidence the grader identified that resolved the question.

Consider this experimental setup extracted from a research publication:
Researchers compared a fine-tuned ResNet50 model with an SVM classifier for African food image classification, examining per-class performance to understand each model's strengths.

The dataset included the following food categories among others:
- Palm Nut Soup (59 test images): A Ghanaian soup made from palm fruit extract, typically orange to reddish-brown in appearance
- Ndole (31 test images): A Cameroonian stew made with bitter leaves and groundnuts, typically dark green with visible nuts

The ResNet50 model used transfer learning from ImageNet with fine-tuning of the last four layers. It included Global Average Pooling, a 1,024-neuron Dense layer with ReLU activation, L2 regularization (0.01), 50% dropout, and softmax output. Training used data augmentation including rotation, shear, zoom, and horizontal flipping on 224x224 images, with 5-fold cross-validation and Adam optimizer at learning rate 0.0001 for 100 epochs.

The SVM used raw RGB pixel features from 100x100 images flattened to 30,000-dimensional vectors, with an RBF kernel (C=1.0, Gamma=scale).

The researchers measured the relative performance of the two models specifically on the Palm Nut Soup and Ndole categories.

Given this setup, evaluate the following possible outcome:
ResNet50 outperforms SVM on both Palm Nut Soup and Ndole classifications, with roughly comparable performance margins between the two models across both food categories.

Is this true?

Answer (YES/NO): YES